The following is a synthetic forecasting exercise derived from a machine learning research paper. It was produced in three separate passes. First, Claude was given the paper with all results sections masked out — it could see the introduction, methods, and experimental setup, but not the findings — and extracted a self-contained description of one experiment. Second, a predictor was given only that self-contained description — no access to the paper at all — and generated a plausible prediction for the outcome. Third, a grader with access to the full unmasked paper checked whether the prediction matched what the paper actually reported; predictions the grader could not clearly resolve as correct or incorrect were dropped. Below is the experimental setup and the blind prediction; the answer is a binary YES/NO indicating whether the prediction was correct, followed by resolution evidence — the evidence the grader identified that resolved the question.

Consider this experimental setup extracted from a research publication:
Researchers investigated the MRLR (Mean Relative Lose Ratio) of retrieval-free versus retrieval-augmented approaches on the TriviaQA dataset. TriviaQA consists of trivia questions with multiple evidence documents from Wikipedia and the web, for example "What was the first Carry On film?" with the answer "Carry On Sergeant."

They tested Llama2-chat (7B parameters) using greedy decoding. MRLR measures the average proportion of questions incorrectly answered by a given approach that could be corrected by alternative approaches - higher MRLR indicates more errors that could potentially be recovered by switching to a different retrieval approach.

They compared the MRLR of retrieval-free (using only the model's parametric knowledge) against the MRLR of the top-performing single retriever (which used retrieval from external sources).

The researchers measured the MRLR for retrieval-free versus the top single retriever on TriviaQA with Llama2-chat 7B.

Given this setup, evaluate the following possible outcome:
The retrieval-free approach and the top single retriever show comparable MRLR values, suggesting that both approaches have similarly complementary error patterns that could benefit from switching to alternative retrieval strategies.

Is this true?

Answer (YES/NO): NO